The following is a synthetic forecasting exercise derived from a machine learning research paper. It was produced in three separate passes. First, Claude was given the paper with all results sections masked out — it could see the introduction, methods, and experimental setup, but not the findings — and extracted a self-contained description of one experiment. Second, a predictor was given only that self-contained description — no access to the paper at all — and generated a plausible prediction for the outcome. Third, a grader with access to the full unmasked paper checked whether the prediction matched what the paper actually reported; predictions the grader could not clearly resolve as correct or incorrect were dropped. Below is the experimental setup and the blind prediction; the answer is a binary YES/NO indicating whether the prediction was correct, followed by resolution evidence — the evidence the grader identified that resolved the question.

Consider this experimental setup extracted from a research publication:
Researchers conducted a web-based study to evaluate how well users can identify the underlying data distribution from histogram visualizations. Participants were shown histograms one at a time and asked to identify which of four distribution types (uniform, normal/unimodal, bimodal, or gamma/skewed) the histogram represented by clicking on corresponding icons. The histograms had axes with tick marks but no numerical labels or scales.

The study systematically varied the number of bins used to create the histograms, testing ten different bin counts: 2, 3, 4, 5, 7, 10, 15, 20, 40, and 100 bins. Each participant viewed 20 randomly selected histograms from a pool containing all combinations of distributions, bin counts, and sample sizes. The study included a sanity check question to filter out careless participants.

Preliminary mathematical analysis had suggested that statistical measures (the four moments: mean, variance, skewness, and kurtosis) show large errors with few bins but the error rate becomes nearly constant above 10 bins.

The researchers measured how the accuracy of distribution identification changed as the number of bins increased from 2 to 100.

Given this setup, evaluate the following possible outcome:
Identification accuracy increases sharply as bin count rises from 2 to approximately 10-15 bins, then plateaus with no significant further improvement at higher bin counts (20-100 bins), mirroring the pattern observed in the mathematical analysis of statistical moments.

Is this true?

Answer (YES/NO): YES